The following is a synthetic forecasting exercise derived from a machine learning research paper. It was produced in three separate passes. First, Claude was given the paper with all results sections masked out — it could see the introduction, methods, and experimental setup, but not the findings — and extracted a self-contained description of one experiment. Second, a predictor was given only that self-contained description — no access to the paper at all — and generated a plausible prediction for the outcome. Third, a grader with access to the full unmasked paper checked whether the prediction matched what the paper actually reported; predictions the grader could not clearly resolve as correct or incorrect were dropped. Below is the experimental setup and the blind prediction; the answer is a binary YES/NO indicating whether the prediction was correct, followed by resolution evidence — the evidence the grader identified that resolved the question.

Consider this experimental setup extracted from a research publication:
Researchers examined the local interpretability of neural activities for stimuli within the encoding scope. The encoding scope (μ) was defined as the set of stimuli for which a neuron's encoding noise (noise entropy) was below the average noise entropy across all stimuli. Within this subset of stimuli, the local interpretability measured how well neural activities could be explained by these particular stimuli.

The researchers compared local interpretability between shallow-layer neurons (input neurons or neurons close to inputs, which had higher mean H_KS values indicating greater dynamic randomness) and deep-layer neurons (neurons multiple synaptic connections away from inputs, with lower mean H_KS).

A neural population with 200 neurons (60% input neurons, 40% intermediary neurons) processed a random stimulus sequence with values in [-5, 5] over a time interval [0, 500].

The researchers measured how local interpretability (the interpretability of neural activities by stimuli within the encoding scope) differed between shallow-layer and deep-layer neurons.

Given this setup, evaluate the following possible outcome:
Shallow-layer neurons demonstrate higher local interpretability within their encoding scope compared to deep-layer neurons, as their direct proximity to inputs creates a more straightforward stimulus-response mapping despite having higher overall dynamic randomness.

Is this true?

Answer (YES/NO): YES